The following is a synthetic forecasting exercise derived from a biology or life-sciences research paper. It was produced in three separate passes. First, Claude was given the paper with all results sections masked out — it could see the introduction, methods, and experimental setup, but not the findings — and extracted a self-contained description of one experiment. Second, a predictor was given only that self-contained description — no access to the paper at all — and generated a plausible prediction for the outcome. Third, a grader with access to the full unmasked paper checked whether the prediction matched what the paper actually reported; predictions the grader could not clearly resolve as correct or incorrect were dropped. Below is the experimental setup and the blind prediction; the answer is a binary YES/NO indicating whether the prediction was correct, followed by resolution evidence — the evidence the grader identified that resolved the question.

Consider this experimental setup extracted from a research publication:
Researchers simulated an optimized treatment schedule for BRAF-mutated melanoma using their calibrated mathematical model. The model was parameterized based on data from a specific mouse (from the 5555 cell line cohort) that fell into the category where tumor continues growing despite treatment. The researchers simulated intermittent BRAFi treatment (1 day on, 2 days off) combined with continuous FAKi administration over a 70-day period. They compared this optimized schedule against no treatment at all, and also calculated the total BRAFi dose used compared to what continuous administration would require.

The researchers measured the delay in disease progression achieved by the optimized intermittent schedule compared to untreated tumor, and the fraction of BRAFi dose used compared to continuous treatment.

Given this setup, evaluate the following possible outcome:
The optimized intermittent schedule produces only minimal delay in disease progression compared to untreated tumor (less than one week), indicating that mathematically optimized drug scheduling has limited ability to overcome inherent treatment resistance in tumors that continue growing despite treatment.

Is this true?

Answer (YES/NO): NO